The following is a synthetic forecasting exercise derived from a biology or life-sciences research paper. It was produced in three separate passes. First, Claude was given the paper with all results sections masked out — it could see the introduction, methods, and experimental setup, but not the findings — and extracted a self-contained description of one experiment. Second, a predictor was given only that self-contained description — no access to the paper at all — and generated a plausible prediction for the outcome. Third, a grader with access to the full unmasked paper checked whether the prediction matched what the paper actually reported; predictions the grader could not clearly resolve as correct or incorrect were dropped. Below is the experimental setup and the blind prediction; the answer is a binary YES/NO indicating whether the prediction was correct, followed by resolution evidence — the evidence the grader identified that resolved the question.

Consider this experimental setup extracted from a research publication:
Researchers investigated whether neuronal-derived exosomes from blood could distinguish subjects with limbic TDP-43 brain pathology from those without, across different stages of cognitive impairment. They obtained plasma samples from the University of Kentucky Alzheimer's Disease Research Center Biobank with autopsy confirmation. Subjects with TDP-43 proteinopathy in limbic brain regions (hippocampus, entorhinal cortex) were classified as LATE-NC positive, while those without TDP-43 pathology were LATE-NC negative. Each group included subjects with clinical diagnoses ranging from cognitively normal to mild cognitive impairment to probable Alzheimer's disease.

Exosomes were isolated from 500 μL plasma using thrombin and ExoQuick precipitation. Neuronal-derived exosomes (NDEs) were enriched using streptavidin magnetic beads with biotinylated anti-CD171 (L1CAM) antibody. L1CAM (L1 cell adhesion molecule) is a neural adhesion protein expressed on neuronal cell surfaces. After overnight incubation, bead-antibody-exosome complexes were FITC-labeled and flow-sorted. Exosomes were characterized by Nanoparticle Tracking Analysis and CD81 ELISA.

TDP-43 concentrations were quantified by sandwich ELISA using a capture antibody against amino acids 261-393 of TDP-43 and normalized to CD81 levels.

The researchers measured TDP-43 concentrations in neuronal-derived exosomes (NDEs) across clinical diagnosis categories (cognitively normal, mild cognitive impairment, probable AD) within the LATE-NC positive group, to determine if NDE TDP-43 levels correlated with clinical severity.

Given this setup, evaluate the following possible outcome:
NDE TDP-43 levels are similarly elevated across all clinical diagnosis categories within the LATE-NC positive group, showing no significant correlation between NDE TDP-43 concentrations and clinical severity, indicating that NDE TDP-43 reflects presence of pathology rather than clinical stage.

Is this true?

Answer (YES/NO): NO